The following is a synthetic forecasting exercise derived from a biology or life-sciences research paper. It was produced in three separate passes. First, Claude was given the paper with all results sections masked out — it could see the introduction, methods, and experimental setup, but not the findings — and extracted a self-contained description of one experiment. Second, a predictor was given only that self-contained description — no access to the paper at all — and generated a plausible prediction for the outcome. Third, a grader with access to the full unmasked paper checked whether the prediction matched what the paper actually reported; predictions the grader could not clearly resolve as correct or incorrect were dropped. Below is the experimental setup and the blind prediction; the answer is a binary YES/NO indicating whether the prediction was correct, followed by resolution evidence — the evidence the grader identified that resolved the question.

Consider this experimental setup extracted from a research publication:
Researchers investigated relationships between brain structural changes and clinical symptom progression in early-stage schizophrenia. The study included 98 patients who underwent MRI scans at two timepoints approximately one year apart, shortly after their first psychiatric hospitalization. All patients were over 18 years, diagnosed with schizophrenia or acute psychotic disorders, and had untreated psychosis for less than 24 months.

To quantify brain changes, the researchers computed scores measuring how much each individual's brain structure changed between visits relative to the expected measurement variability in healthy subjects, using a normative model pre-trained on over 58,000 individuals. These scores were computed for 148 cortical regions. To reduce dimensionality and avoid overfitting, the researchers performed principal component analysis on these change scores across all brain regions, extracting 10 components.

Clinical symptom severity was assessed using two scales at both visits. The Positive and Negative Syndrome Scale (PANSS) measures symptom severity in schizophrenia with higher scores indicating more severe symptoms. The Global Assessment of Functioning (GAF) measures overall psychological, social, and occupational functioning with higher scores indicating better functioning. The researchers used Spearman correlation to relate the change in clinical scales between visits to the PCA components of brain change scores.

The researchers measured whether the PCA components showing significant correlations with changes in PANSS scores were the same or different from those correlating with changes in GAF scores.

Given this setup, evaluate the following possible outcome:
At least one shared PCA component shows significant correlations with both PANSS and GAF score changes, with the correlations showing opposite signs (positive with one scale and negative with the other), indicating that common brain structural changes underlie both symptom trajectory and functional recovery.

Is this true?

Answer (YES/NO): NO